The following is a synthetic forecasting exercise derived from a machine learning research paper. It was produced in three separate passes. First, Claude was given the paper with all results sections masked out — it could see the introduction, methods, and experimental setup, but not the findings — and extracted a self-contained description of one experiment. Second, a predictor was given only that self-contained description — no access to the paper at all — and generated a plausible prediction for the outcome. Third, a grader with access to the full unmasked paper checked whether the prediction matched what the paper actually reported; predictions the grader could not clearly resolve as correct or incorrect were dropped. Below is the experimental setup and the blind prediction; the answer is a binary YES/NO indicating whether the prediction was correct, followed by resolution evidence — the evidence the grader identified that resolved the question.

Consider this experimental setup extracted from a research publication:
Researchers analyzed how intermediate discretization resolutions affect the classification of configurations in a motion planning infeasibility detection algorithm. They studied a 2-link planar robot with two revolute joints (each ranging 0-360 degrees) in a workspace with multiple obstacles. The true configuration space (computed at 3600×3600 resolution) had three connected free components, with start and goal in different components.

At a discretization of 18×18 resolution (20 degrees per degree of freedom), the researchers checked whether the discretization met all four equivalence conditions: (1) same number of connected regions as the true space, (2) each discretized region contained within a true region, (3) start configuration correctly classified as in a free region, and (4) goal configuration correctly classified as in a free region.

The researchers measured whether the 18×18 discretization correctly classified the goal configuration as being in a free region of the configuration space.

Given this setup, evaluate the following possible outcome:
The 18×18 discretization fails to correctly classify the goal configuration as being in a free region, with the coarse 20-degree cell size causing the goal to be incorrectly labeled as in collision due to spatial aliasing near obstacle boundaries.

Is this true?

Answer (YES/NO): YES